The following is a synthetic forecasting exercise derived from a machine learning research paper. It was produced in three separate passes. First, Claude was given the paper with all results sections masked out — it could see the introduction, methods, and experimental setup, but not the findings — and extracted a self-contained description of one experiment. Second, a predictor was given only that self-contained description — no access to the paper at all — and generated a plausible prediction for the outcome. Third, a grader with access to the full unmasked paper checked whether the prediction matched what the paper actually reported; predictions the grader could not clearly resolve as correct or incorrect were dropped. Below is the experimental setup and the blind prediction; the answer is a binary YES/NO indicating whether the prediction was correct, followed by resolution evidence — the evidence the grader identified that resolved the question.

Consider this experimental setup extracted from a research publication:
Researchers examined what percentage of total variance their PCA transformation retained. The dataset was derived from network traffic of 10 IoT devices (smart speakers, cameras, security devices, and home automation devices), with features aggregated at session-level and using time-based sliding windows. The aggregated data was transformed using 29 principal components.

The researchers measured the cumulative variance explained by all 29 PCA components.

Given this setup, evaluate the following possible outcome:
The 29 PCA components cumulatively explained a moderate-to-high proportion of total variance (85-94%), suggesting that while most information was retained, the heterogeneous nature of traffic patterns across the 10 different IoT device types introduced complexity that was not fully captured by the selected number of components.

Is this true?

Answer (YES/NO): NO